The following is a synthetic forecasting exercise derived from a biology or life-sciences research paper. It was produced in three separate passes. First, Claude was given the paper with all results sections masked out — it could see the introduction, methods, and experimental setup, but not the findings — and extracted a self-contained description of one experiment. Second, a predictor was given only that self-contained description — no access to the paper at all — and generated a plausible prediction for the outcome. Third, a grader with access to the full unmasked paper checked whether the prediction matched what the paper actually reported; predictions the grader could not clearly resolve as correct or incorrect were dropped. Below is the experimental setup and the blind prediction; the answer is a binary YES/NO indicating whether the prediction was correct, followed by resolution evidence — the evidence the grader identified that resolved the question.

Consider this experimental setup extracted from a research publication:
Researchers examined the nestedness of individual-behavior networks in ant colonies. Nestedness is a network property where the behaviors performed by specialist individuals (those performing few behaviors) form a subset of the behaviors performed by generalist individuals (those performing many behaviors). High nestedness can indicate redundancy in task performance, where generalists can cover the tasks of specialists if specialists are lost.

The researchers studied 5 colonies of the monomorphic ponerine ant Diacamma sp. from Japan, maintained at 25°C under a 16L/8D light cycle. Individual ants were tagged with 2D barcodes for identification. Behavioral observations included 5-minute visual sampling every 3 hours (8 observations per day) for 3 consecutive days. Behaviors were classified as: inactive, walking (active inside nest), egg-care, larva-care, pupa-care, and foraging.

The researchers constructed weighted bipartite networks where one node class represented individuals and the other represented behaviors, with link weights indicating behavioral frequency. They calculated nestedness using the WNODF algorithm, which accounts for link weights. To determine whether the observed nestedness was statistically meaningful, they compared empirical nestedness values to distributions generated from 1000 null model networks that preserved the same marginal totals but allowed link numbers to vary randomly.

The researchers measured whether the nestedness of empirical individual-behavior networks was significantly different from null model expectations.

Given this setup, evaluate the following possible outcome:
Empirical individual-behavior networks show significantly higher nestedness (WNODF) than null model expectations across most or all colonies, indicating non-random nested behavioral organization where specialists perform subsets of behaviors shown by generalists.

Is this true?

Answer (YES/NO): NO